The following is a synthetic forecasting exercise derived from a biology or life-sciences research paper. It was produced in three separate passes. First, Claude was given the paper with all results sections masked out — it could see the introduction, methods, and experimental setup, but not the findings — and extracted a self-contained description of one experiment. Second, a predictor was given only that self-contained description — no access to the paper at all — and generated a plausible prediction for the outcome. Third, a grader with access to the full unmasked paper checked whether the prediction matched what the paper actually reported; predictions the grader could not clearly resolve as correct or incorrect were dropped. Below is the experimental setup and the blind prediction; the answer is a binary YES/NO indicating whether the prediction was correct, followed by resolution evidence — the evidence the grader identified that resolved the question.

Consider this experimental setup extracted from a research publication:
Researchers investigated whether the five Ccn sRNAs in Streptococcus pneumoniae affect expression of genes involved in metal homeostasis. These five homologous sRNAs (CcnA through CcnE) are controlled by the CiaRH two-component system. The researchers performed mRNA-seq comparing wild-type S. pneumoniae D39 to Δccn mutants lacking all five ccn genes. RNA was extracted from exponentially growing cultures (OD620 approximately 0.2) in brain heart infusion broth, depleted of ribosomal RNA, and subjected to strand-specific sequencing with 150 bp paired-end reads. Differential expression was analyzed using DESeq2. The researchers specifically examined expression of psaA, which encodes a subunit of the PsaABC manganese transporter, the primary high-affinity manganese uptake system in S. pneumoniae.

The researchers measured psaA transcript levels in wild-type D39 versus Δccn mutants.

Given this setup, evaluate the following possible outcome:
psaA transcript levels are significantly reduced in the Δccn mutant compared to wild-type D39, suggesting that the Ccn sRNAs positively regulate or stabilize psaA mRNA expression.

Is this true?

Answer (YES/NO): NO